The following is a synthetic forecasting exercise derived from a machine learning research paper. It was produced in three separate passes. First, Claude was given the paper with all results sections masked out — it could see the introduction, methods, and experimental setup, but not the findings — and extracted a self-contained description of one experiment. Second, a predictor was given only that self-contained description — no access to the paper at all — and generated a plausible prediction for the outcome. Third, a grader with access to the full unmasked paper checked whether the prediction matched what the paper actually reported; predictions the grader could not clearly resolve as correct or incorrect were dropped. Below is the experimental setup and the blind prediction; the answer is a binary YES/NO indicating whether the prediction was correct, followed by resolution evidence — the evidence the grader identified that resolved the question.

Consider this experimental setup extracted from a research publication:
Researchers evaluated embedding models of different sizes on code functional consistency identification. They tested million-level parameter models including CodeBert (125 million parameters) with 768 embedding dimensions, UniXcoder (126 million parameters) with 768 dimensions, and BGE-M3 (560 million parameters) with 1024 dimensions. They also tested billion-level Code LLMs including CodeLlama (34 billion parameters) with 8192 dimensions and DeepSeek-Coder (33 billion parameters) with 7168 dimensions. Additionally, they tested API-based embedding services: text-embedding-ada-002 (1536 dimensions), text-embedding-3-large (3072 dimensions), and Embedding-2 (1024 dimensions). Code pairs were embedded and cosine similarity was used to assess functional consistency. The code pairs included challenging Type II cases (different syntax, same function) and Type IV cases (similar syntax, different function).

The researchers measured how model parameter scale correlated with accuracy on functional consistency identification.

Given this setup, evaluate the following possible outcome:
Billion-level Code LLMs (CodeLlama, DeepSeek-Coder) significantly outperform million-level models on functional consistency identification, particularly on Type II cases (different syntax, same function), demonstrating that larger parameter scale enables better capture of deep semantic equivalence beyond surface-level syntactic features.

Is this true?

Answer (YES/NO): NO